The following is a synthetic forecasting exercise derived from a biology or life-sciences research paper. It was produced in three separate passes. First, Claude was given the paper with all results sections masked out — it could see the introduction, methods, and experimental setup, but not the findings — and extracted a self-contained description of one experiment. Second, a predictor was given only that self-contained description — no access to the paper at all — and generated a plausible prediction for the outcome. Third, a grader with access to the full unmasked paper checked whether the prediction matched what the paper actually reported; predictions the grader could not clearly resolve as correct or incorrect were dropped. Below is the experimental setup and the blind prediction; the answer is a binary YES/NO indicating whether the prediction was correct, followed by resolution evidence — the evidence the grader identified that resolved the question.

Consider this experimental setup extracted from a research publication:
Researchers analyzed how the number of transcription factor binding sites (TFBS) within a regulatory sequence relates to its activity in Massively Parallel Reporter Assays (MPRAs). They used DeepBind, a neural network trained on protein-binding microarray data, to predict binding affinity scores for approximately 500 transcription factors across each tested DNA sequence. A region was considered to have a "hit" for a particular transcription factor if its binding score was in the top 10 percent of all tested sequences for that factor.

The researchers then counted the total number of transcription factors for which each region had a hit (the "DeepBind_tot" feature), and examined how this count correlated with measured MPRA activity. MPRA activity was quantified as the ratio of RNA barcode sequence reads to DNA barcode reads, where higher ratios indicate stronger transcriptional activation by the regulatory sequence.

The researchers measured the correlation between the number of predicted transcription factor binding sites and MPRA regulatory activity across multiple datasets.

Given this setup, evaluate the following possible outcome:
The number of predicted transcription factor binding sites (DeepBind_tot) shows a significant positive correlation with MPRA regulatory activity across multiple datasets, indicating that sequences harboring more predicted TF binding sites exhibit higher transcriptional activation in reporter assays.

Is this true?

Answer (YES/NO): YES